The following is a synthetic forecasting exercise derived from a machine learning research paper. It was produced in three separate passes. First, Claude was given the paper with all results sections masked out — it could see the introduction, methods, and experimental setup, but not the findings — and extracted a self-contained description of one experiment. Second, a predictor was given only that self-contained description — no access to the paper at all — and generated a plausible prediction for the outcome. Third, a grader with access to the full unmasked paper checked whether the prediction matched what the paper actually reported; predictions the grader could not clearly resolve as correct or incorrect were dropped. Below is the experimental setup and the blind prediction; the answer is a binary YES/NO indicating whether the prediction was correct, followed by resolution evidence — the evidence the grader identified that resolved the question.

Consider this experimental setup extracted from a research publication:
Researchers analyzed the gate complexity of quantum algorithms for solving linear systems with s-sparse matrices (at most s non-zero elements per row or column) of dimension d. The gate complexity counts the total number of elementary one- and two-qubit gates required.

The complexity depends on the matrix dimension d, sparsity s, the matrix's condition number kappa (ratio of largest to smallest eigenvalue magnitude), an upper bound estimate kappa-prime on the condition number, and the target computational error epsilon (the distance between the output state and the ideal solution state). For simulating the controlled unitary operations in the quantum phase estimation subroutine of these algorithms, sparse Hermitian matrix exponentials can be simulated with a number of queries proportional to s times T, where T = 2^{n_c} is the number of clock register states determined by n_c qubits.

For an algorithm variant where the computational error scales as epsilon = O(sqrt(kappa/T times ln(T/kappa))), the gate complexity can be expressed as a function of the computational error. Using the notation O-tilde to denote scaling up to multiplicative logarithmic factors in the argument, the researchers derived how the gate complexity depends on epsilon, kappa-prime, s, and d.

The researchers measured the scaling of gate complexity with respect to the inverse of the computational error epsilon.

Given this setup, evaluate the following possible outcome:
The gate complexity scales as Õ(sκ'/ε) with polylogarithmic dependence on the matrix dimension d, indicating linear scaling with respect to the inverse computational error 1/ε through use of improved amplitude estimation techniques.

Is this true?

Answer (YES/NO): NO